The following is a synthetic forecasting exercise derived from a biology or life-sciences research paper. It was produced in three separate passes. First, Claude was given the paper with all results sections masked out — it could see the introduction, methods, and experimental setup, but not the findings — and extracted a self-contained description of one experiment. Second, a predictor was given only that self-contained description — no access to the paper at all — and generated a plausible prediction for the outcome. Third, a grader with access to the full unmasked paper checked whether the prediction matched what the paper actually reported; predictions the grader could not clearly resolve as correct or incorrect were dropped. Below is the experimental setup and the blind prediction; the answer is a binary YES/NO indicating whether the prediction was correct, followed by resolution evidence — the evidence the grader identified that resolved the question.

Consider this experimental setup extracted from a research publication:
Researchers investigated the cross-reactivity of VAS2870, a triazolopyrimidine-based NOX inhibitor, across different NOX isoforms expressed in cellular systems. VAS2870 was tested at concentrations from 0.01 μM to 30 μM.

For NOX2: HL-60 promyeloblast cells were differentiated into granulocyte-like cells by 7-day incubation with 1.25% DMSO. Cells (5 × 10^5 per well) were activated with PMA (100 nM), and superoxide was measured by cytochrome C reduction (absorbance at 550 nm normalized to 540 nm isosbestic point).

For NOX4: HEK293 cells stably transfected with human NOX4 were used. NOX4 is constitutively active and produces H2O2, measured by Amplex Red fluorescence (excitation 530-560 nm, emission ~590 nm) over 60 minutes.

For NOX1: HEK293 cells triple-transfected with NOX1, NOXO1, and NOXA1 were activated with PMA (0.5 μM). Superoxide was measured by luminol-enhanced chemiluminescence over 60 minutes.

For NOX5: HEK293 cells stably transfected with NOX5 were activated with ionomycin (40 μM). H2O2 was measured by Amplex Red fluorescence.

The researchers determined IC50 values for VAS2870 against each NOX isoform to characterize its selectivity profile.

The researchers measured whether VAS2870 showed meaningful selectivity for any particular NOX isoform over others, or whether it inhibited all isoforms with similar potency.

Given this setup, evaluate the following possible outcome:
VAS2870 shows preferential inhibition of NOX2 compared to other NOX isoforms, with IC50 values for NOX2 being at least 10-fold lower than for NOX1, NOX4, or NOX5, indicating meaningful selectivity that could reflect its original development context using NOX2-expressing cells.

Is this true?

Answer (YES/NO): NO